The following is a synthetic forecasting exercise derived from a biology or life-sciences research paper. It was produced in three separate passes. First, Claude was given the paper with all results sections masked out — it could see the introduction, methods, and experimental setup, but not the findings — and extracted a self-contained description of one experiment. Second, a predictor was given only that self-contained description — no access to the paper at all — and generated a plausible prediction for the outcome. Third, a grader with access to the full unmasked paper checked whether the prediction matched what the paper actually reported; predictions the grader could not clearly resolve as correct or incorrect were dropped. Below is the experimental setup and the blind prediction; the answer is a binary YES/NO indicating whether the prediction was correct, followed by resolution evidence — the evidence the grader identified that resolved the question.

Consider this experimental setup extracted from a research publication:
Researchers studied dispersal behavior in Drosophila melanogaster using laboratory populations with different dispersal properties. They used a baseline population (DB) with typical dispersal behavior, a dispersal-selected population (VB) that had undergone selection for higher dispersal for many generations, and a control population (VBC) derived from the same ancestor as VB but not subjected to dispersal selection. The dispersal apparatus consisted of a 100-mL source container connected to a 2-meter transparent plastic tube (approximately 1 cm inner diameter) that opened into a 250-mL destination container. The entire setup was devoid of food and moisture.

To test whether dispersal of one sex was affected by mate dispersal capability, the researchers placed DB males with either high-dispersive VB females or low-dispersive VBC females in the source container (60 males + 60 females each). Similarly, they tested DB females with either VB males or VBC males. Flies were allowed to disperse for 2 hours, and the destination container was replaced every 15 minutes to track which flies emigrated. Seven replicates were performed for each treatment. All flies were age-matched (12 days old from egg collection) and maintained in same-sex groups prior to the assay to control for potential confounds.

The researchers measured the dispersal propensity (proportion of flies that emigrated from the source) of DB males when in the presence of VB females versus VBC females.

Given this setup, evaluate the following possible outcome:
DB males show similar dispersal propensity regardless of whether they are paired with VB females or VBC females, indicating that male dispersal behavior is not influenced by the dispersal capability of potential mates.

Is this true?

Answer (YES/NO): NO